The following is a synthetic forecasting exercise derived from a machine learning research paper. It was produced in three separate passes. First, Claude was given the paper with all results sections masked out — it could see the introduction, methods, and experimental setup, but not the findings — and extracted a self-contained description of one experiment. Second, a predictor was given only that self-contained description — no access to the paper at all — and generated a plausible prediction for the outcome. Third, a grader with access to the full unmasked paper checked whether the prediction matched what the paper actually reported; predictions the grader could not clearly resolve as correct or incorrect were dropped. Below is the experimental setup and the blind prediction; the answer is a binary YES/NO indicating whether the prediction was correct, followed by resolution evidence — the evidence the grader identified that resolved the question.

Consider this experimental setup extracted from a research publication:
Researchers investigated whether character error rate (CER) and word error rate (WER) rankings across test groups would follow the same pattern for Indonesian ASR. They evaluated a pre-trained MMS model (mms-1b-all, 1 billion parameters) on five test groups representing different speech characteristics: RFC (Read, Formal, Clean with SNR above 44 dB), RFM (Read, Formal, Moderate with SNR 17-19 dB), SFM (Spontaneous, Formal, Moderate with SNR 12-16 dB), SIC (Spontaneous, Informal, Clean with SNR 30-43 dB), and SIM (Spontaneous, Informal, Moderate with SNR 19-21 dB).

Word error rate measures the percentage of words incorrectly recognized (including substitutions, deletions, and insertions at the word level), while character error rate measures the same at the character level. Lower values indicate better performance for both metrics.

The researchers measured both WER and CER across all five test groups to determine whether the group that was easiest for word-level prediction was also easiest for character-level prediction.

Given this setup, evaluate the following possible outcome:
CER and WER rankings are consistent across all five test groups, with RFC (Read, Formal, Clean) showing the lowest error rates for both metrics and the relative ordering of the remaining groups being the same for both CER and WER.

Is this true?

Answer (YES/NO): NO